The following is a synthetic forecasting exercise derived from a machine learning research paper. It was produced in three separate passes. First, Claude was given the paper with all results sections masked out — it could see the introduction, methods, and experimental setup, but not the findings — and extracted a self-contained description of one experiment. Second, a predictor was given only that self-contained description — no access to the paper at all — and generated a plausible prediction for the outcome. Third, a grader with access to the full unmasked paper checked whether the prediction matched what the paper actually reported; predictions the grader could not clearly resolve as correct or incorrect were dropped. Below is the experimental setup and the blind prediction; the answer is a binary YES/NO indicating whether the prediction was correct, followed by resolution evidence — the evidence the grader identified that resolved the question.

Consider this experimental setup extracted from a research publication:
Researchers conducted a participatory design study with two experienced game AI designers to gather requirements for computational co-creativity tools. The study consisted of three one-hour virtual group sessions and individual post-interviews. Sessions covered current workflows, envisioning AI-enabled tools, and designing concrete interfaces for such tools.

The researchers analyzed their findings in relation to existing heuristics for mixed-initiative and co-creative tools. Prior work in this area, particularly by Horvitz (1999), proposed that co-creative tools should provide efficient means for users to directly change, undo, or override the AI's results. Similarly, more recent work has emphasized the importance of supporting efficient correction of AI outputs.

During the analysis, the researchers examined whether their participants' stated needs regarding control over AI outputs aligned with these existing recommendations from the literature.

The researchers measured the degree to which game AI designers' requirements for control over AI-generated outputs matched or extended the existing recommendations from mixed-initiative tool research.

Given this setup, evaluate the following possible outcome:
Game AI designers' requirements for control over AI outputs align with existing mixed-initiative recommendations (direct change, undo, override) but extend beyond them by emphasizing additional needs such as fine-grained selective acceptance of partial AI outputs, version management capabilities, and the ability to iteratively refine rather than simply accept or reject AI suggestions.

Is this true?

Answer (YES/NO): NO